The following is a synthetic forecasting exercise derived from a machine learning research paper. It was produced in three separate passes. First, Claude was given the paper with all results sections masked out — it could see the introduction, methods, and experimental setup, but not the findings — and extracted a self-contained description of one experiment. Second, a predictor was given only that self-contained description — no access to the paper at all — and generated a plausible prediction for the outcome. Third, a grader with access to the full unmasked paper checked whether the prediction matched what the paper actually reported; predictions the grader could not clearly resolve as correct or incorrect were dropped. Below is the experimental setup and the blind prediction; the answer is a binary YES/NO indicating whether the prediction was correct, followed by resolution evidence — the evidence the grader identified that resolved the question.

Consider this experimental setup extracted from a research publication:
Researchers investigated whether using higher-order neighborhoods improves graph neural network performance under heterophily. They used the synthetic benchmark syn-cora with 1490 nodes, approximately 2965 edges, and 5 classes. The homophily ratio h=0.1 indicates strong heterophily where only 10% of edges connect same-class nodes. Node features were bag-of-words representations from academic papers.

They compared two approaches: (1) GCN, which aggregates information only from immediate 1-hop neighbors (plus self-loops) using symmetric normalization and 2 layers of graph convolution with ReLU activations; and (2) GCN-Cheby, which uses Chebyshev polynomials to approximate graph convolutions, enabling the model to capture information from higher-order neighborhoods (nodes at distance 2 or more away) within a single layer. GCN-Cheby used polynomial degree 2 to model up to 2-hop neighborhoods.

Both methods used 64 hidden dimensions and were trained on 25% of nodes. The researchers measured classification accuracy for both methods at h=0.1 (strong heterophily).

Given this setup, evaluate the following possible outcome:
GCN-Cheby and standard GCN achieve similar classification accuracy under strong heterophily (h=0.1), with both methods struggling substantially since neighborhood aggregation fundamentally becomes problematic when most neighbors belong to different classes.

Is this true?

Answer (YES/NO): NO